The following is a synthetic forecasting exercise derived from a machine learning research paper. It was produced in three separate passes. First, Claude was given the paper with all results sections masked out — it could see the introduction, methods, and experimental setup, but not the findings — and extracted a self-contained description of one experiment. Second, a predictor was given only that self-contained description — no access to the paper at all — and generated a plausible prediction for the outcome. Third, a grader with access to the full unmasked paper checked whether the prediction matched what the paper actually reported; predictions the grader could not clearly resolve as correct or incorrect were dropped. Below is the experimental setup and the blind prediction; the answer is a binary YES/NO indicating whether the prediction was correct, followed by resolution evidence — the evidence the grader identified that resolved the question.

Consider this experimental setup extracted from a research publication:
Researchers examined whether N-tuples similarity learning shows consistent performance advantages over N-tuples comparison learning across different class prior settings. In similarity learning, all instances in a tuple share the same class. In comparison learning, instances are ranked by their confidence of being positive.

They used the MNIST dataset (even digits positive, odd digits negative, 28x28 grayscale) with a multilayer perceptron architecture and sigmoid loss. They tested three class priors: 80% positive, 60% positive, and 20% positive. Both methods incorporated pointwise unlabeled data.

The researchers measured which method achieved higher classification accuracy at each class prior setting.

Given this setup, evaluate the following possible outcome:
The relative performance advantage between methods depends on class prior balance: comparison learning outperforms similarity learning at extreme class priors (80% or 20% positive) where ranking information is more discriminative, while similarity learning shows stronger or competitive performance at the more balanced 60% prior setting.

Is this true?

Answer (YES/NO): NO